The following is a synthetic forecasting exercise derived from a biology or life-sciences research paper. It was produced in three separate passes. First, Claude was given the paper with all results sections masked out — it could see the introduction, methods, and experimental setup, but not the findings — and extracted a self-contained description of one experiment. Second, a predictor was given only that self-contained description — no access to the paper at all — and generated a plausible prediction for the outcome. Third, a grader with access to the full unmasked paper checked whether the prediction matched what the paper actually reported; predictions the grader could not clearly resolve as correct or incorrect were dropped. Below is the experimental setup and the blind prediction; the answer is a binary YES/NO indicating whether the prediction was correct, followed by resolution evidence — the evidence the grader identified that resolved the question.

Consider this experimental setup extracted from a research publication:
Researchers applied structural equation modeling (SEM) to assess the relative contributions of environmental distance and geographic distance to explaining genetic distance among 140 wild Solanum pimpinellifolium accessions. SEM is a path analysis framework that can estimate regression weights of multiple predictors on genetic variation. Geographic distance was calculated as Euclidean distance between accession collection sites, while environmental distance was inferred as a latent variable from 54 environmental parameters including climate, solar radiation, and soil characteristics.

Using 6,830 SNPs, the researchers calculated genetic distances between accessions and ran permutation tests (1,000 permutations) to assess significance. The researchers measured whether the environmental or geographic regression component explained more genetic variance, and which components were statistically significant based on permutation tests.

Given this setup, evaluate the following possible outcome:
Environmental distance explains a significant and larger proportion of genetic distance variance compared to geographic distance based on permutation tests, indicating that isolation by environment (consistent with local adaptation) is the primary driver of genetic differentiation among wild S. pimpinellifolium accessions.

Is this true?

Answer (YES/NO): YES